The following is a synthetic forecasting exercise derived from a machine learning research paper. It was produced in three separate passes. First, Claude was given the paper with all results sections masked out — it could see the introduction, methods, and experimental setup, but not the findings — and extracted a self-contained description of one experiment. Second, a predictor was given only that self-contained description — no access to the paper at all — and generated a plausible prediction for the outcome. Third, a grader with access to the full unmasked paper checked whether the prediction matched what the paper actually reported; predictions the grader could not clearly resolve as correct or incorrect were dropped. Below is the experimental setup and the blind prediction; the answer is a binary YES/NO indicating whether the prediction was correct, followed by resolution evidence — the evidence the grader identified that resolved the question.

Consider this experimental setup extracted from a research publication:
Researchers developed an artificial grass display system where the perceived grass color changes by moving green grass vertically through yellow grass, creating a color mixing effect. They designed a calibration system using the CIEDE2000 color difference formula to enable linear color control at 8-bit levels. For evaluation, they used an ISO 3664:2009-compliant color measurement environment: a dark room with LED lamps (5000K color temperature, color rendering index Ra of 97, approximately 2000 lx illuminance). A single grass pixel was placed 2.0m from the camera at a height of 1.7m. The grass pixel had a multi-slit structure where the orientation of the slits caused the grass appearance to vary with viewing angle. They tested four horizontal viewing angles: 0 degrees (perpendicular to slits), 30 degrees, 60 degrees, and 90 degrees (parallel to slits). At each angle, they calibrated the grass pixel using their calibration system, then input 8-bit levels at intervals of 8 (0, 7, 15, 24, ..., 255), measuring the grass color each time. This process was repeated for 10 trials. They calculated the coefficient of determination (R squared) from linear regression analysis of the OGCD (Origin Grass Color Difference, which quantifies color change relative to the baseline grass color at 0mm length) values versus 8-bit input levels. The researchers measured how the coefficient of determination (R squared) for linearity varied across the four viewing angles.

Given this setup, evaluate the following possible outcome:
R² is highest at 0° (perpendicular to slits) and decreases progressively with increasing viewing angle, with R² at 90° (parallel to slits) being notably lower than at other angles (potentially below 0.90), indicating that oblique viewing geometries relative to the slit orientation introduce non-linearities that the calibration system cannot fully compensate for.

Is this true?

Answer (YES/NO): NO